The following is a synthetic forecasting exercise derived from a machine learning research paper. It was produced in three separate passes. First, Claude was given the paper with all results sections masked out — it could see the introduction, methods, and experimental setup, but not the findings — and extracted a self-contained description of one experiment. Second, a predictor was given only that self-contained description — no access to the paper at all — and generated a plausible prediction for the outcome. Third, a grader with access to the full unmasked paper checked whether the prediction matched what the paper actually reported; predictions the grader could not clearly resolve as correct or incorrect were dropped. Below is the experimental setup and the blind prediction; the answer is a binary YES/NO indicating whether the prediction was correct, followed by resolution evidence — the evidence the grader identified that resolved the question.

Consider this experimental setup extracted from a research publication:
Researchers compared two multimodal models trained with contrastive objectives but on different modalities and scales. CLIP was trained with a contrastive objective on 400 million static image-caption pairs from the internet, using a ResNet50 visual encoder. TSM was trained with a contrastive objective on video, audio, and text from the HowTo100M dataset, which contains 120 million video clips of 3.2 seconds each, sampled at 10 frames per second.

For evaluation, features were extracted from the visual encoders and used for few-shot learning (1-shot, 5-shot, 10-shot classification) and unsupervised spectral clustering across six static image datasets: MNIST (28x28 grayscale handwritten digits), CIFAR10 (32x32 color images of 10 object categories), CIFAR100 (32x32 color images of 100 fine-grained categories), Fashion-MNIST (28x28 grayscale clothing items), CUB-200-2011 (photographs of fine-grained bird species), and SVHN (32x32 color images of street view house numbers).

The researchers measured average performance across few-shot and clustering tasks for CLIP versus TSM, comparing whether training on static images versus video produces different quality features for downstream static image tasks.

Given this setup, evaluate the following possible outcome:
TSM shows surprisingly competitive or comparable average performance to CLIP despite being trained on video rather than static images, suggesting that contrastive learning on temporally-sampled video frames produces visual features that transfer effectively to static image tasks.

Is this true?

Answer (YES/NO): NO